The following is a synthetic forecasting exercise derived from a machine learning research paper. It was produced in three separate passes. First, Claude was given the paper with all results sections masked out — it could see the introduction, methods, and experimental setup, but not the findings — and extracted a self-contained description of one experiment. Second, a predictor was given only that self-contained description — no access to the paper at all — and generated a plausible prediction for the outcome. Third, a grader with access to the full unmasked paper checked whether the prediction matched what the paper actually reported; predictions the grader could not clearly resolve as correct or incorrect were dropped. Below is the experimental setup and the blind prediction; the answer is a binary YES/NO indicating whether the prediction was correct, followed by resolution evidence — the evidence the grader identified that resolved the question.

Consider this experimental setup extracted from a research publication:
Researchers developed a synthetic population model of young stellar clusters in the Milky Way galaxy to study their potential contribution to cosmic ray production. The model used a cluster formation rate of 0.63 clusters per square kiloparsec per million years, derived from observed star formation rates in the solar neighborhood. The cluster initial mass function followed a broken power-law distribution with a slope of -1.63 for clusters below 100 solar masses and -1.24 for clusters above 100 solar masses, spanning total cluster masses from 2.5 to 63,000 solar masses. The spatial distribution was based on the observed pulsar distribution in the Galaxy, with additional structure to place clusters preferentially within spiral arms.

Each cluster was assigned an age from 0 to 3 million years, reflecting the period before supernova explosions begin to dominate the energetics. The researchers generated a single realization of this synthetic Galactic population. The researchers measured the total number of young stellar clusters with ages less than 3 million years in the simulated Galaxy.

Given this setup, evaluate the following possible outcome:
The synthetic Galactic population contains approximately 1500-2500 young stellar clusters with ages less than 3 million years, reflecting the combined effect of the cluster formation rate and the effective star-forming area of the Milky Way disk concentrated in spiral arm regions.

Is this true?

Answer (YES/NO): NO